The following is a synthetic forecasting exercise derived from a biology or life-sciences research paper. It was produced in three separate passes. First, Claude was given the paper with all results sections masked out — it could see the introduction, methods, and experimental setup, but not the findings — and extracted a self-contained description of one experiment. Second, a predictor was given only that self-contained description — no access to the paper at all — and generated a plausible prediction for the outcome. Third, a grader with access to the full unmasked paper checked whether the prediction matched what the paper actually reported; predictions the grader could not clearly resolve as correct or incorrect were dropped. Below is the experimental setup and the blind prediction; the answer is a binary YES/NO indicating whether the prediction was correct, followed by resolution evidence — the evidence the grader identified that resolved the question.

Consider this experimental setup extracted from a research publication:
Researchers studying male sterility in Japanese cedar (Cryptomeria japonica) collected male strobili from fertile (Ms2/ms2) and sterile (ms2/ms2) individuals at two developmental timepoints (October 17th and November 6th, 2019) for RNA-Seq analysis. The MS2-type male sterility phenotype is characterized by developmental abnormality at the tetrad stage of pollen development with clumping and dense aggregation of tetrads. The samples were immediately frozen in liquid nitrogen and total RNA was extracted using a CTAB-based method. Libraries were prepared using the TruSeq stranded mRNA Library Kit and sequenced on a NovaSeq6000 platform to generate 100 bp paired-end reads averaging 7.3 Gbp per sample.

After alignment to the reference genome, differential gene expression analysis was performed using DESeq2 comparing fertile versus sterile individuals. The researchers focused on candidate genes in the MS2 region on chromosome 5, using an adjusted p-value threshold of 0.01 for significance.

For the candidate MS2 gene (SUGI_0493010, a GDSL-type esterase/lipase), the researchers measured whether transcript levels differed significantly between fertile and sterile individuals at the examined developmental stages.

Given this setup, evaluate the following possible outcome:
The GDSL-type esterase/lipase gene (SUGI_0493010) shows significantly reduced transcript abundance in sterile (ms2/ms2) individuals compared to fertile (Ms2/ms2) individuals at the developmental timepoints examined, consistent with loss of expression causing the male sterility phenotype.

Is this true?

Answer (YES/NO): NO